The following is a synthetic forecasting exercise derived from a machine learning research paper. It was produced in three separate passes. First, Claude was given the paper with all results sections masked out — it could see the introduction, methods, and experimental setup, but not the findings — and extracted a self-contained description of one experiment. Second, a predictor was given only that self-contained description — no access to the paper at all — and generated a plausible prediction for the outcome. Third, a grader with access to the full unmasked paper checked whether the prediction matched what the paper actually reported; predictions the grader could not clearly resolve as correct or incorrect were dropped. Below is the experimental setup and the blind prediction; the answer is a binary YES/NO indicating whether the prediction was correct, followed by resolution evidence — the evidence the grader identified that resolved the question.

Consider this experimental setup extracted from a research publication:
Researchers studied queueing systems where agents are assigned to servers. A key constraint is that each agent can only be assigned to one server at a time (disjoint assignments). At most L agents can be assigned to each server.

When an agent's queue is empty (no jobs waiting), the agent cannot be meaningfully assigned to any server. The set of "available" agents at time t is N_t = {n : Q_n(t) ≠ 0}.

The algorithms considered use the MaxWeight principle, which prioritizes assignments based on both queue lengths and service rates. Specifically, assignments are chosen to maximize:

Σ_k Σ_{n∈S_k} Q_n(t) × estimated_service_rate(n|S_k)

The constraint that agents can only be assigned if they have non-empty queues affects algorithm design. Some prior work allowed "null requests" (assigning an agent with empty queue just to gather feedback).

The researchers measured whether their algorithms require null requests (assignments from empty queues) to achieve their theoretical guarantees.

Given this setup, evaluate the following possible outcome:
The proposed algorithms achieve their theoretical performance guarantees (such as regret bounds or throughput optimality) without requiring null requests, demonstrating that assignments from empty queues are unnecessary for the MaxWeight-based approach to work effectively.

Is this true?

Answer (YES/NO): YES